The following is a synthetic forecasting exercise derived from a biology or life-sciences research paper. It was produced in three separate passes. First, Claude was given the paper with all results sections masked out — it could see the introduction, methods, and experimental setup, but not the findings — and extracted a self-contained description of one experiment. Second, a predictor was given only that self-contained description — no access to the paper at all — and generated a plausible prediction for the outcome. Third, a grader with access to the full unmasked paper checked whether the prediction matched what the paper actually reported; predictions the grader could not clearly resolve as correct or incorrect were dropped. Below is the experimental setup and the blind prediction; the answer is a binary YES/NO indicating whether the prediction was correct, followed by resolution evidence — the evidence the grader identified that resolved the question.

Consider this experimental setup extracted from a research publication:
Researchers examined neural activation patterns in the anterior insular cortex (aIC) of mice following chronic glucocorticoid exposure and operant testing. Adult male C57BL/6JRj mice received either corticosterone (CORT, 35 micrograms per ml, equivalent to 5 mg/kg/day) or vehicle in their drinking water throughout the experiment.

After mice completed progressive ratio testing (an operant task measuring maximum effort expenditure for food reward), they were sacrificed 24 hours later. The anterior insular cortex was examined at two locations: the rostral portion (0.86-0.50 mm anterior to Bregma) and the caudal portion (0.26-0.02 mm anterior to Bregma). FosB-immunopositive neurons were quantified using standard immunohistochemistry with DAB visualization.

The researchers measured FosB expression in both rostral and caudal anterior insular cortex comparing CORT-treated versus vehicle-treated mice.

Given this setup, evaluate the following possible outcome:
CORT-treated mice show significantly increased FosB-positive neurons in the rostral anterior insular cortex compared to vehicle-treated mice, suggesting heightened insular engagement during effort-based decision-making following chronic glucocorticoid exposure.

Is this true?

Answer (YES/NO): NO